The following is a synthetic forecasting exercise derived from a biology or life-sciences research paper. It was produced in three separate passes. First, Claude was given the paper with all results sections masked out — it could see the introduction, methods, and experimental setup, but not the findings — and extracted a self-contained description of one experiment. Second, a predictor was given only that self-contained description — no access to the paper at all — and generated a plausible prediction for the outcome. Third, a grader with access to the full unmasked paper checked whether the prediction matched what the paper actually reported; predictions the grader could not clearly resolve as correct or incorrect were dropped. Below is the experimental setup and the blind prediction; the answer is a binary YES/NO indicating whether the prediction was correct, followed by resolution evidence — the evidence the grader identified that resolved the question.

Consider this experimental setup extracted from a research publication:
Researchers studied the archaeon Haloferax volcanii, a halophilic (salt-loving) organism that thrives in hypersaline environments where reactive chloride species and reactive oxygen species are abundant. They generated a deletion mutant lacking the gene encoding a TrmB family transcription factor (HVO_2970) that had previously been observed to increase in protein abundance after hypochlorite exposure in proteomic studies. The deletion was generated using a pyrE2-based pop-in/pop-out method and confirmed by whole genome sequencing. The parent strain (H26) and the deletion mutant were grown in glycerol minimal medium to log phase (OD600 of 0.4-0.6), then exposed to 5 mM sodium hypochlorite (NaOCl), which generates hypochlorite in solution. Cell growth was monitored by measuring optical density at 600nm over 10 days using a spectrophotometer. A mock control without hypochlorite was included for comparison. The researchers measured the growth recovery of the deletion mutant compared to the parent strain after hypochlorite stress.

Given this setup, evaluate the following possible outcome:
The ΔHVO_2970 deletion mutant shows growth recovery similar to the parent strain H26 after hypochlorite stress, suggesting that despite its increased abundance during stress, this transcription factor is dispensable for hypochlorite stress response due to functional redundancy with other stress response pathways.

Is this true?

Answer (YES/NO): NO